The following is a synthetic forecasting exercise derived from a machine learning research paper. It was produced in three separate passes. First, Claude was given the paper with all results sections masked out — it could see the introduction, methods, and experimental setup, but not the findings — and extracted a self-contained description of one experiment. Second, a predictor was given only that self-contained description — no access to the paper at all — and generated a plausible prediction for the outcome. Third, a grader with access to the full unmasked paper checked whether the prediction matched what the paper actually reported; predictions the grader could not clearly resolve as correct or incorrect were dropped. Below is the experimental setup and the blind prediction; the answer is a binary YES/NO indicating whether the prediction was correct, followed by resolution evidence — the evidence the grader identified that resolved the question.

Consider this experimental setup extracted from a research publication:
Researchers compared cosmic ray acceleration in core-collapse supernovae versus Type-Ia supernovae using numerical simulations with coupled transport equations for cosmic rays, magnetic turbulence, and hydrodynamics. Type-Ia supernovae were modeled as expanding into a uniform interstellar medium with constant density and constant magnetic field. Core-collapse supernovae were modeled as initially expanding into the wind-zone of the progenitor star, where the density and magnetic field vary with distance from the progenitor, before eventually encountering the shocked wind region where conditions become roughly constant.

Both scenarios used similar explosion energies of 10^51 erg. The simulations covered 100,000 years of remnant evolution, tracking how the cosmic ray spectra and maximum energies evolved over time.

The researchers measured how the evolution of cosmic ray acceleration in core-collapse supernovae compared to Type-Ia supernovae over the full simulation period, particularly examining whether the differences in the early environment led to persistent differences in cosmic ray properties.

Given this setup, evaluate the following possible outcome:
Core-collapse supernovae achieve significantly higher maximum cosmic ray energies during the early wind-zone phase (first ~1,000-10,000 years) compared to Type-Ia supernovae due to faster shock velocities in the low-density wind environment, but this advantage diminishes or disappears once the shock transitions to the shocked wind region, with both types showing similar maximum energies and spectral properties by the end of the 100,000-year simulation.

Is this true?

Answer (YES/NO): NO